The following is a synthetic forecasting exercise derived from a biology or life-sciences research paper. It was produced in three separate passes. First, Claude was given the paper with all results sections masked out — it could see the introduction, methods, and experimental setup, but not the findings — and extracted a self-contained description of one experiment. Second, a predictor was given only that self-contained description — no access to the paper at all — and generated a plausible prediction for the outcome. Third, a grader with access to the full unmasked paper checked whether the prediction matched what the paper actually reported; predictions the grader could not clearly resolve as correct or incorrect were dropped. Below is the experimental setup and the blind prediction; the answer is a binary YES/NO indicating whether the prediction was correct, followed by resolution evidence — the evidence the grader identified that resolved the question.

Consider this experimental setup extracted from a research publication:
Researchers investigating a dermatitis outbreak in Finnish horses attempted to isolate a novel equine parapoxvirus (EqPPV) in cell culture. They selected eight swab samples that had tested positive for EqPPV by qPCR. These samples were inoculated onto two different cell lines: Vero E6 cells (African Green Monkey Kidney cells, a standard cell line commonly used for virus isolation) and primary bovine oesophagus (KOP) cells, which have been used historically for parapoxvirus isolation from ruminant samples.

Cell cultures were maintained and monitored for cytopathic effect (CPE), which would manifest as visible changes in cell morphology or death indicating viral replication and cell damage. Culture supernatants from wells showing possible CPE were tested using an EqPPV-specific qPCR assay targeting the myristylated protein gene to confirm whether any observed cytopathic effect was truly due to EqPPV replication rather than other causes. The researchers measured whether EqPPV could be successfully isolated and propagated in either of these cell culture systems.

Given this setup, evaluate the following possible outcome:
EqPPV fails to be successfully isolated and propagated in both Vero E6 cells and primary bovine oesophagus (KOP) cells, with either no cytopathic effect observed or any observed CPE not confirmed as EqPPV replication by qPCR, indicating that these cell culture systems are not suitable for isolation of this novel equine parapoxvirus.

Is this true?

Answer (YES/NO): YES